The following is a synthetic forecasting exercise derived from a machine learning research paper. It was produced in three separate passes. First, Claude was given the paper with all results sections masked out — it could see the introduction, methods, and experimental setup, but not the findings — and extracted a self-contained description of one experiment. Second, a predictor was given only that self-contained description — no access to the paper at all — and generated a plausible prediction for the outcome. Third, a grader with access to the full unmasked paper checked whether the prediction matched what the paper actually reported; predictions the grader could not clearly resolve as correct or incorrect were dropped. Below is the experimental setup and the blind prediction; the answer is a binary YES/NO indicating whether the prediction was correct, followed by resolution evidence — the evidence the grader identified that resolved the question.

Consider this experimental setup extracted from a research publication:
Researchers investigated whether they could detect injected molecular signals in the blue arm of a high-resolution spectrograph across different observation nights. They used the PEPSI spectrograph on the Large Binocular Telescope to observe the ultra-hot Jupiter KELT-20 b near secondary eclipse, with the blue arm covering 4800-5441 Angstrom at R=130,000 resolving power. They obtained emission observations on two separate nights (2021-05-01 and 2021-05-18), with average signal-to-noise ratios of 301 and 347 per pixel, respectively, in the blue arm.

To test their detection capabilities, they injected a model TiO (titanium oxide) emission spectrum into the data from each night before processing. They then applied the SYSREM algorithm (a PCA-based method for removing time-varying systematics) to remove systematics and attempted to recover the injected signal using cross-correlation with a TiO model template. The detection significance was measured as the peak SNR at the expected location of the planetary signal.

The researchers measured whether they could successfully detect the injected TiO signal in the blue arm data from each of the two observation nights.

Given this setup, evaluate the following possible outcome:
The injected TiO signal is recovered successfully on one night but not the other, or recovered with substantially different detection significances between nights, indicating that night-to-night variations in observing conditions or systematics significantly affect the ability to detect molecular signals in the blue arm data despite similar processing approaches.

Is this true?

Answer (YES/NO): YES